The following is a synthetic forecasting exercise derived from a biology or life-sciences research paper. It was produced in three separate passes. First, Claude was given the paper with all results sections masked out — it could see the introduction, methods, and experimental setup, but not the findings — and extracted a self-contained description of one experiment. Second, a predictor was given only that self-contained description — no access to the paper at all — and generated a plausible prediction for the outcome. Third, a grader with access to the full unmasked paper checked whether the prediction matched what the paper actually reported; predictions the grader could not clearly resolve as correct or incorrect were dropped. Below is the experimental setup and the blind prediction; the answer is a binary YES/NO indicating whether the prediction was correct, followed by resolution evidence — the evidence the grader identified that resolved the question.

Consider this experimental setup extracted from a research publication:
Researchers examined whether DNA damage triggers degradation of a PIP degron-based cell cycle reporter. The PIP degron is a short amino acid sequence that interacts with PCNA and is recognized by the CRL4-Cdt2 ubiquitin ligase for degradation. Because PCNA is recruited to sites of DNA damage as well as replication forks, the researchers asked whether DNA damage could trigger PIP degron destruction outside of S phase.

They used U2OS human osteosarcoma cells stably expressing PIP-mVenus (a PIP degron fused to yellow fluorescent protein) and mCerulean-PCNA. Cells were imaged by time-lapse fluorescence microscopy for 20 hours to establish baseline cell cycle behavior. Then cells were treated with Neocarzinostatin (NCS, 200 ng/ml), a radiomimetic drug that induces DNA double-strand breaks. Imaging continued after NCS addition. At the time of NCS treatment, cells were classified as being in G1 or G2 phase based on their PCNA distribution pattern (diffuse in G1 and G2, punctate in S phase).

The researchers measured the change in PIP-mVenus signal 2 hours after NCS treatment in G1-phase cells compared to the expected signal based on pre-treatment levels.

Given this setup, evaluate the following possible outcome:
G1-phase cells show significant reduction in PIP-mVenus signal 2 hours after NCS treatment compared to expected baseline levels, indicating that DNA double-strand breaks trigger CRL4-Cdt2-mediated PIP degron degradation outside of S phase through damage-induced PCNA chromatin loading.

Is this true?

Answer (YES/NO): YES